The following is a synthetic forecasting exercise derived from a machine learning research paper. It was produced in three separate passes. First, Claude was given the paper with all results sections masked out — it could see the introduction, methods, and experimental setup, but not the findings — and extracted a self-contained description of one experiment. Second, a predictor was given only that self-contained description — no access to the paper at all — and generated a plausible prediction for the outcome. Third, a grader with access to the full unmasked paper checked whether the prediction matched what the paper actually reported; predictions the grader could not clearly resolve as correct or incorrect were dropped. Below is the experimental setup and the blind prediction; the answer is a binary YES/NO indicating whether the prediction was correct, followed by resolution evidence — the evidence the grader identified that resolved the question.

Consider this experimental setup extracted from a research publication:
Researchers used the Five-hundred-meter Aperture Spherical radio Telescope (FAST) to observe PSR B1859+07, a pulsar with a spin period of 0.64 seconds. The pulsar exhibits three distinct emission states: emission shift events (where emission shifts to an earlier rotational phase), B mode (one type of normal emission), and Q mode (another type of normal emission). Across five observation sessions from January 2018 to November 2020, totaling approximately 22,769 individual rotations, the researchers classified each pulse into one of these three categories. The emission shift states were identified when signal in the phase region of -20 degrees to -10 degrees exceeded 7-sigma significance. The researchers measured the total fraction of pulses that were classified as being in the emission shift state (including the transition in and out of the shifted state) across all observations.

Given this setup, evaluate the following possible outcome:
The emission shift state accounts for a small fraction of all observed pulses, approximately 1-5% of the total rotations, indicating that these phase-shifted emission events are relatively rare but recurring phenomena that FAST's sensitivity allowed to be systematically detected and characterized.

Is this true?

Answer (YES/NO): NO